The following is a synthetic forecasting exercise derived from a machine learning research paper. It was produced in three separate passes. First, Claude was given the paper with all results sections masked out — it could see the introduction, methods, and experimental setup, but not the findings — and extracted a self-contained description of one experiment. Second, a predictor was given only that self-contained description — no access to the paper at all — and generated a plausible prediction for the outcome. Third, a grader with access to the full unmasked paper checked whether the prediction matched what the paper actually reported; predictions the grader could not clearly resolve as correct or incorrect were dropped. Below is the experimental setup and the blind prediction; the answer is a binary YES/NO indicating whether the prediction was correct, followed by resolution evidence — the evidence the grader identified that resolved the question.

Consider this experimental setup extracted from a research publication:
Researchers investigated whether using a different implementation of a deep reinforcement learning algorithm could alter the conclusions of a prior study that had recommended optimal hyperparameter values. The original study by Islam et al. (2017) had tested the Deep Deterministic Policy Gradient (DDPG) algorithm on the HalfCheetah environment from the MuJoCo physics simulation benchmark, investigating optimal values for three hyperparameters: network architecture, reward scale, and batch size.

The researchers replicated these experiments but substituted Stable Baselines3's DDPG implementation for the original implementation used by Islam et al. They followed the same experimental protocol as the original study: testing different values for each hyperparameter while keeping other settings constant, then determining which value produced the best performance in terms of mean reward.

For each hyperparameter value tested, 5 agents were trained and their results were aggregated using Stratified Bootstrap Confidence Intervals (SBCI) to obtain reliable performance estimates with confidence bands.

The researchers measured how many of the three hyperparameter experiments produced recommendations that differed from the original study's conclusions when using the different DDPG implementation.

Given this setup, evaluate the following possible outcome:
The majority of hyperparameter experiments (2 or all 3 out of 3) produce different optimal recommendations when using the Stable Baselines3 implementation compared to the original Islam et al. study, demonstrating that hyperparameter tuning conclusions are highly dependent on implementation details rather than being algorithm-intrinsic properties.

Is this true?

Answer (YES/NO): YES